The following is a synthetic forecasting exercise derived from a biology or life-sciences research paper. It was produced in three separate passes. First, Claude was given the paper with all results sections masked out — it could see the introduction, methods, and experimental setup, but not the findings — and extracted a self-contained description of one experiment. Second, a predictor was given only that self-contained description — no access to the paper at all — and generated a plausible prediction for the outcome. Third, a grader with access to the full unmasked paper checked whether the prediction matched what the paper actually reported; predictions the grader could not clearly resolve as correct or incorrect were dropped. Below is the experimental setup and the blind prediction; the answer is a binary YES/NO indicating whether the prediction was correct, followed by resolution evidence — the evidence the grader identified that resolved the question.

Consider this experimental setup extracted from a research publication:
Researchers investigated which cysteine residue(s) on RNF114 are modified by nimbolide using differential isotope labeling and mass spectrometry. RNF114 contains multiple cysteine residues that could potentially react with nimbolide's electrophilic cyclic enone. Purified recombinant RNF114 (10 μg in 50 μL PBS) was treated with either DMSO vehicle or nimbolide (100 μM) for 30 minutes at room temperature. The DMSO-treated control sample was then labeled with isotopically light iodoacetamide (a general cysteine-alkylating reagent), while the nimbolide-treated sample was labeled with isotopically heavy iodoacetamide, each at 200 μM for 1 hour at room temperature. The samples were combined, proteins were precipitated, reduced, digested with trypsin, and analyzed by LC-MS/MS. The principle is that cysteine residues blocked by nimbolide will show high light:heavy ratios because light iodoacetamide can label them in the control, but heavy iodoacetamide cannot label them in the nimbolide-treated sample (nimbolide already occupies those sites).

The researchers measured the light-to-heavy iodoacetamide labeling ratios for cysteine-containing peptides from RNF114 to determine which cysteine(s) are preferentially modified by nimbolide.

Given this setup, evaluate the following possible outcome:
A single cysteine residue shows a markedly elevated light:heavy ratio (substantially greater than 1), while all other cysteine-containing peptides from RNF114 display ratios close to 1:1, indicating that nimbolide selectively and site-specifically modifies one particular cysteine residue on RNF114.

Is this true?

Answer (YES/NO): YES